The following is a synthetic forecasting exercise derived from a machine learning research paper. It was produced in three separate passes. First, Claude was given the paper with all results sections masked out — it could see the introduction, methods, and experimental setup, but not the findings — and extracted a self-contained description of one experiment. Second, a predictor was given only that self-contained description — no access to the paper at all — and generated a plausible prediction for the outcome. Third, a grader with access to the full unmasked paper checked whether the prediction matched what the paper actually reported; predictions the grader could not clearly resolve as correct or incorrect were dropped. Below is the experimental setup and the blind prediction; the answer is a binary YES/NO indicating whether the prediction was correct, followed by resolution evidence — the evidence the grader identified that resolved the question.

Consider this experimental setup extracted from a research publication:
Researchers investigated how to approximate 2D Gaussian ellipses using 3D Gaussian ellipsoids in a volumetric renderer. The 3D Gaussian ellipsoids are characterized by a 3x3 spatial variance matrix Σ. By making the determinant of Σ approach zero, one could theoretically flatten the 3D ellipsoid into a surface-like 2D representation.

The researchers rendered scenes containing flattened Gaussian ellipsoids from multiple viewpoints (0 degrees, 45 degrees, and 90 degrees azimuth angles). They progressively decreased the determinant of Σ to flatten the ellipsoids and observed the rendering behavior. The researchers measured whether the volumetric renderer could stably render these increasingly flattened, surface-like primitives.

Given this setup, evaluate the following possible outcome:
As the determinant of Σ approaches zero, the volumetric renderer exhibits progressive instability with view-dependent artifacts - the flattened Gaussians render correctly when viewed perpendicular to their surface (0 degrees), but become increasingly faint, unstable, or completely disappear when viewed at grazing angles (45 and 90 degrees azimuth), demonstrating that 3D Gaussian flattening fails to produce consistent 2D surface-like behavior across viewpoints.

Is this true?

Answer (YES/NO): NO